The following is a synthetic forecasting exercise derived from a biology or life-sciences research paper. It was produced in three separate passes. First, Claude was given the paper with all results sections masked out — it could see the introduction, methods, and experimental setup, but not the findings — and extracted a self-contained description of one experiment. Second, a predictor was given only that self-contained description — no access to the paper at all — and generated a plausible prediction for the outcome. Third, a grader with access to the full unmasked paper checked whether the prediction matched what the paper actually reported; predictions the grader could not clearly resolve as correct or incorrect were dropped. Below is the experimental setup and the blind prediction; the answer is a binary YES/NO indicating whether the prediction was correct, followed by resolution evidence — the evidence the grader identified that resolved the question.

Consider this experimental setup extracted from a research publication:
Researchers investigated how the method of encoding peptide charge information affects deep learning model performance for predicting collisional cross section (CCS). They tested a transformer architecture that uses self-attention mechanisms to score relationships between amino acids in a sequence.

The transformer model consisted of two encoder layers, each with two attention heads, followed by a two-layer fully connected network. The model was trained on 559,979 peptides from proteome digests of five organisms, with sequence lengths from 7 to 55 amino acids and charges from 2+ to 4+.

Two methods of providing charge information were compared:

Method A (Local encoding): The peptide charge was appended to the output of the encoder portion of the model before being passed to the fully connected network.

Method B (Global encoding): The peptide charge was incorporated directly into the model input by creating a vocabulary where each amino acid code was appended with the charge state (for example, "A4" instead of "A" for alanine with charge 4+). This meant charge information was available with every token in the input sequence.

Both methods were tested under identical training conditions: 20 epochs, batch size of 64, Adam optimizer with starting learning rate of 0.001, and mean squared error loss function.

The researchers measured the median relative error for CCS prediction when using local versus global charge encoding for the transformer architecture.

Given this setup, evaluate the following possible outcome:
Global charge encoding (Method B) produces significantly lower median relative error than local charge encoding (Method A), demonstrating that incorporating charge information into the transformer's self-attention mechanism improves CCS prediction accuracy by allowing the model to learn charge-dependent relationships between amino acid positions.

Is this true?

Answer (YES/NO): YES